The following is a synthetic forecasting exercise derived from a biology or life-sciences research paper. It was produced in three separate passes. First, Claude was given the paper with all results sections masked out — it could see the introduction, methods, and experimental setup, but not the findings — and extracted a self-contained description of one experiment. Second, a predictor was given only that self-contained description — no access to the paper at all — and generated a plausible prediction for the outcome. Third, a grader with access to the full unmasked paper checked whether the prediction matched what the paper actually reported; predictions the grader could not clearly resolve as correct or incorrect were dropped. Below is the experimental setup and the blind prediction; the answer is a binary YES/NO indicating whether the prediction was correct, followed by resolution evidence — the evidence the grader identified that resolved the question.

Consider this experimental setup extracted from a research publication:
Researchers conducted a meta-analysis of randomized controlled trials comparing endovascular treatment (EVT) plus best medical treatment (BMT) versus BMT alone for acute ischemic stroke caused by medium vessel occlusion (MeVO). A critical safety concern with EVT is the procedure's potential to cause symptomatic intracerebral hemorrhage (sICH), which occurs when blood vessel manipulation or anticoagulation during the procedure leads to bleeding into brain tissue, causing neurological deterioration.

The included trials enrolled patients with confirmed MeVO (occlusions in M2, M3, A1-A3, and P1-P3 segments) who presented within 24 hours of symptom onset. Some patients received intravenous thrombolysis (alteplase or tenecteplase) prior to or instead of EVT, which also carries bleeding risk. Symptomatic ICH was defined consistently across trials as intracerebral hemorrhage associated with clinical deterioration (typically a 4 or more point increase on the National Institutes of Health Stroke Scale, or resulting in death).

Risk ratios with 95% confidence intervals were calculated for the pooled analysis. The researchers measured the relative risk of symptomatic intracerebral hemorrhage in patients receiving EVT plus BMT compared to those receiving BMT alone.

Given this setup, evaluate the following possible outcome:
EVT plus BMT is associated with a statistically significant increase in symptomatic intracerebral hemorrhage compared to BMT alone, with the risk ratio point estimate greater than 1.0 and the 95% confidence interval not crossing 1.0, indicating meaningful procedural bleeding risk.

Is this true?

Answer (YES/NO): YES